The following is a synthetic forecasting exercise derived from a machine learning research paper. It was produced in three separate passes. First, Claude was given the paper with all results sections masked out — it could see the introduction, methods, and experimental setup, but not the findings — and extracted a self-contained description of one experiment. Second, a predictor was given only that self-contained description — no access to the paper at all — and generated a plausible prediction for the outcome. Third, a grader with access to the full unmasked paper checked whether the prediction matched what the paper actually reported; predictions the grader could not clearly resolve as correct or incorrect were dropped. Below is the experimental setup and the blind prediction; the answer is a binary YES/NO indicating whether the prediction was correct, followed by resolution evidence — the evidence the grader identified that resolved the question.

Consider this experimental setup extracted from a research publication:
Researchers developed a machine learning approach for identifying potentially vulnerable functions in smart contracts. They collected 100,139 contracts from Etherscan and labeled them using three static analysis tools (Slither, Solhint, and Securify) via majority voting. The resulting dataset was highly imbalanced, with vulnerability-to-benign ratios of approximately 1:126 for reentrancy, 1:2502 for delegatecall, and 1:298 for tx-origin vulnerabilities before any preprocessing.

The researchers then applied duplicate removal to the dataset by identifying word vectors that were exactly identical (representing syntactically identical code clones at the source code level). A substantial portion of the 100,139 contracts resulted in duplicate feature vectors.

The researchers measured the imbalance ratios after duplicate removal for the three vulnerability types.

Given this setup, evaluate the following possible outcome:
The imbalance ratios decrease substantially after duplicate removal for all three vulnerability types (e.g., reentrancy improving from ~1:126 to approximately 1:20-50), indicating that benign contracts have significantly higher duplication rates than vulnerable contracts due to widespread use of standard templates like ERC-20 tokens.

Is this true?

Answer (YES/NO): YES